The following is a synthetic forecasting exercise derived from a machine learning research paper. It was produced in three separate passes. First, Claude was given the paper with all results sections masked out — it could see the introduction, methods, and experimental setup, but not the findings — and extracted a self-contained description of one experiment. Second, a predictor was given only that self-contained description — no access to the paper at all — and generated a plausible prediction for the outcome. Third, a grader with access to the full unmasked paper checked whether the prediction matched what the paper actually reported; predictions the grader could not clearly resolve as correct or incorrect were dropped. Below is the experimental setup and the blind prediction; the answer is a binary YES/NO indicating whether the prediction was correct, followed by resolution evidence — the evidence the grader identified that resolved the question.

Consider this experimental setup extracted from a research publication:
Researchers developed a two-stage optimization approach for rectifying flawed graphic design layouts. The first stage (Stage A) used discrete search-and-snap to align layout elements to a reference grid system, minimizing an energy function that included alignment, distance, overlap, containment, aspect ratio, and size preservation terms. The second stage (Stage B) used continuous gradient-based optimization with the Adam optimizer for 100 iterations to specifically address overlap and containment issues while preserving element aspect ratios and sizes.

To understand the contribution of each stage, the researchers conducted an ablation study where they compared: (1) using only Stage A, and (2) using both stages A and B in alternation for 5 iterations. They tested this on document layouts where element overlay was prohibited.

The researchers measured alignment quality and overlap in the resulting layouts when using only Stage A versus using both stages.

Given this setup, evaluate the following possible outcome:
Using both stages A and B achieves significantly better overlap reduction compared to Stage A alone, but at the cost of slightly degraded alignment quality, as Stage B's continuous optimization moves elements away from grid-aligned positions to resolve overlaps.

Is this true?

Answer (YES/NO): YES